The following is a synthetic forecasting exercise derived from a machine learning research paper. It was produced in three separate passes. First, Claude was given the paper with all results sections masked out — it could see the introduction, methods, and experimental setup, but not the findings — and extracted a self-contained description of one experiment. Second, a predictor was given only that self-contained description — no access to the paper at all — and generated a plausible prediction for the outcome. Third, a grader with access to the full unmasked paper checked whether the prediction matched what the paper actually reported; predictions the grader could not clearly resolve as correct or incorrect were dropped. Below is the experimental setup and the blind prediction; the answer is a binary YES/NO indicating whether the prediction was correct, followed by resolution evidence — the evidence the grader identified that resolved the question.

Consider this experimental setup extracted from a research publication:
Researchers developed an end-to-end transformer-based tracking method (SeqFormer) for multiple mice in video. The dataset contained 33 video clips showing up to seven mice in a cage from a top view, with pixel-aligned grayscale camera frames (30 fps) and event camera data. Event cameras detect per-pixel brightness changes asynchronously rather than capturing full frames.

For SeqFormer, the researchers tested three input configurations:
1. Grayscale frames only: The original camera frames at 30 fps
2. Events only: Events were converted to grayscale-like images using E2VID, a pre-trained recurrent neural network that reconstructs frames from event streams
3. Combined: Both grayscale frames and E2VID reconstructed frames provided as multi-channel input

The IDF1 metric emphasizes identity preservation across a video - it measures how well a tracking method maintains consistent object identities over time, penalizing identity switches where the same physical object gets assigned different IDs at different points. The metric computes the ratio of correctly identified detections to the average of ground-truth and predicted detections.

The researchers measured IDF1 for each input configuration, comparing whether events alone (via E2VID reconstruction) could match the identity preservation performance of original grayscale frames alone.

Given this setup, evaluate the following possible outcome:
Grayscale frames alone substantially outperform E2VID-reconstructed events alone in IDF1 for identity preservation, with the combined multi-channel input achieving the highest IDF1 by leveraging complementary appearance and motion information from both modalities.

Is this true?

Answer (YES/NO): NO